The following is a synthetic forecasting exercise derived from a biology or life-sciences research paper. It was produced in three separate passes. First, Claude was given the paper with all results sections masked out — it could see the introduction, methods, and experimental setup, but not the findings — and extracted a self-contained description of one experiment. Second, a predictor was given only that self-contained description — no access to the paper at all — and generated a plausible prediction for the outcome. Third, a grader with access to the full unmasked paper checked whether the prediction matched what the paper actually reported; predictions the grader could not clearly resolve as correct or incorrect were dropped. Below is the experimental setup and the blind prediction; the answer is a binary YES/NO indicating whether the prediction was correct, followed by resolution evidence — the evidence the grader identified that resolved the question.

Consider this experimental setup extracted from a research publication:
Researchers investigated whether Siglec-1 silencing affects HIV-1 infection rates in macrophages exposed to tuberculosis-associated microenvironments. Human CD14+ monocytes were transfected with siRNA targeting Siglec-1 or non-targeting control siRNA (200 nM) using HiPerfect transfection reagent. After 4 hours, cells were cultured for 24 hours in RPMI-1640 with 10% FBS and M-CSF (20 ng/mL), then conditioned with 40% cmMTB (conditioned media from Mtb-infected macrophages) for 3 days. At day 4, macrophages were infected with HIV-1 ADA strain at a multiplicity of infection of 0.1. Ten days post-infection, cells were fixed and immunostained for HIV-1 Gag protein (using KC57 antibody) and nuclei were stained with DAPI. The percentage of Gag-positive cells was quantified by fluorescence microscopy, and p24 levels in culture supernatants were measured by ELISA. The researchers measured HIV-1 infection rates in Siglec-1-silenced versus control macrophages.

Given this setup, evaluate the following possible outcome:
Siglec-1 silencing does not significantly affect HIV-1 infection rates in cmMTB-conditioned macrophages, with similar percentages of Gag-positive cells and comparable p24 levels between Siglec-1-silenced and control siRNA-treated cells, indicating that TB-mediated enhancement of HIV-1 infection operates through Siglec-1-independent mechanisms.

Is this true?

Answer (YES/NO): NO